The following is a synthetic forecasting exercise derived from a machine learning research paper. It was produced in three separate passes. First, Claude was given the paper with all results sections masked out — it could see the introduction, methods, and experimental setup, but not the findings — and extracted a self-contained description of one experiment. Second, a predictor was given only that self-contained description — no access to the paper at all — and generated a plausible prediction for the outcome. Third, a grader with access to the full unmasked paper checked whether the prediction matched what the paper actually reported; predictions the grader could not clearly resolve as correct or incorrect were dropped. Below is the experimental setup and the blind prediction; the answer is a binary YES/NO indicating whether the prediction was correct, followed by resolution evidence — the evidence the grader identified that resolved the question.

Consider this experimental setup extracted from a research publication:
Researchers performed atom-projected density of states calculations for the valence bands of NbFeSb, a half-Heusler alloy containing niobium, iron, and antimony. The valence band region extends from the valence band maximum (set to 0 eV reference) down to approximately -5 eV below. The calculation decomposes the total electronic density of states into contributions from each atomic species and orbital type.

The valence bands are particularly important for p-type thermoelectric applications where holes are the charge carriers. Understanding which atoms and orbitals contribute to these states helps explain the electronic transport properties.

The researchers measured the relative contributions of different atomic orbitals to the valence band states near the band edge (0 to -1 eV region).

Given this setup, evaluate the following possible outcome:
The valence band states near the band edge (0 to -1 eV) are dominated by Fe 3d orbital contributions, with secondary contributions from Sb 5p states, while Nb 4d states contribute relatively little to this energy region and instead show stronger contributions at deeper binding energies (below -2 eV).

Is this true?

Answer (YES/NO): NO